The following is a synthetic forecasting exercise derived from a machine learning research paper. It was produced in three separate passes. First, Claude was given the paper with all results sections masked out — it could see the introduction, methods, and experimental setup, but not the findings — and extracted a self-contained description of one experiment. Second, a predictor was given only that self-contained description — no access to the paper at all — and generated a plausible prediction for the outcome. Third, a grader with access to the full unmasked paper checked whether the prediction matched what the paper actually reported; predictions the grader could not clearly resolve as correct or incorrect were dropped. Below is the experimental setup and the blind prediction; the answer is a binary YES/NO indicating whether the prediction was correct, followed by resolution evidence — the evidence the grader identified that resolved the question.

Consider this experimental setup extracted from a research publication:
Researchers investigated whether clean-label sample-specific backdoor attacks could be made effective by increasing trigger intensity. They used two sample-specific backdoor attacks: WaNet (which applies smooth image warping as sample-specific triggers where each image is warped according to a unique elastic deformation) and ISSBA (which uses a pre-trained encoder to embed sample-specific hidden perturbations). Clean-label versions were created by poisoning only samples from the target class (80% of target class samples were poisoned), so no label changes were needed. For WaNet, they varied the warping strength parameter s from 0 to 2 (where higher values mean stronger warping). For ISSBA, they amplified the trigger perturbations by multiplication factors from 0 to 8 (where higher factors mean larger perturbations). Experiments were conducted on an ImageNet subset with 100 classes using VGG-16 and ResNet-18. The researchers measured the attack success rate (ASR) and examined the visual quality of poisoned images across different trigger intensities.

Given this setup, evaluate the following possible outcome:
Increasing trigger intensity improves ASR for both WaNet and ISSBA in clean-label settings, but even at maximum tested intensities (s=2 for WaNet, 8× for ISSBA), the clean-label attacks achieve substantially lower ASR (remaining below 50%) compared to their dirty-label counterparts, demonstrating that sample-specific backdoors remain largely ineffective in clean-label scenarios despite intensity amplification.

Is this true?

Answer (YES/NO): NO